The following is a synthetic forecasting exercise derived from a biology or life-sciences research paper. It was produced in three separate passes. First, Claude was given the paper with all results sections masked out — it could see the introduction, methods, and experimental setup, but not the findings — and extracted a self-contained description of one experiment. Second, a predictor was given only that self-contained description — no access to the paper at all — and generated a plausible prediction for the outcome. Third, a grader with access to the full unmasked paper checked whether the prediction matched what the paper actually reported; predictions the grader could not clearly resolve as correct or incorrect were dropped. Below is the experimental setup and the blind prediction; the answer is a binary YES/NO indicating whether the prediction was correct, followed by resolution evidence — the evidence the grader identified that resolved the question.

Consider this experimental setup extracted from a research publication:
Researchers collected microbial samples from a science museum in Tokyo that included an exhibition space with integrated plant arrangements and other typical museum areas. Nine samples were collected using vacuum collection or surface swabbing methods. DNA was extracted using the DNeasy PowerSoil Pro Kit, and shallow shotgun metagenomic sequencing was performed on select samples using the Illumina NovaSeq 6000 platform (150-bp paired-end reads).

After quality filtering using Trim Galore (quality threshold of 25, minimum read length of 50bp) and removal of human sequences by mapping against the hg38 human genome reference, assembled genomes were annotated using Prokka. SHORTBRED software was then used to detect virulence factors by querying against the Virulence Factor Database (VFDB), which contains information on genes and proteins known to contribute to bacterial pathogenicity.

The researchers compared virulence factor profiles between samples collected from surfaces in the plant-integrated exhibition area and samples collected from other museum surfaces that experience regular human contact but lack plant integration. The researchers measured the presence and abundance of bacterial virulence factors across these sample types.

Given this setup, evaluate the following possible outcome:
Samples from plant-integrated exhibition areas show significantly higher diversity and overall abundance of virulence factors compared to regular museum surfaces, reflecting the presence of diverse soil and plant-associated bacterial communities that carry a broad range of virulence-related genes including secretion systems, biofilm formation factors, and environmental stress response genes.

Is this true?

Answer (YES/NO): NO